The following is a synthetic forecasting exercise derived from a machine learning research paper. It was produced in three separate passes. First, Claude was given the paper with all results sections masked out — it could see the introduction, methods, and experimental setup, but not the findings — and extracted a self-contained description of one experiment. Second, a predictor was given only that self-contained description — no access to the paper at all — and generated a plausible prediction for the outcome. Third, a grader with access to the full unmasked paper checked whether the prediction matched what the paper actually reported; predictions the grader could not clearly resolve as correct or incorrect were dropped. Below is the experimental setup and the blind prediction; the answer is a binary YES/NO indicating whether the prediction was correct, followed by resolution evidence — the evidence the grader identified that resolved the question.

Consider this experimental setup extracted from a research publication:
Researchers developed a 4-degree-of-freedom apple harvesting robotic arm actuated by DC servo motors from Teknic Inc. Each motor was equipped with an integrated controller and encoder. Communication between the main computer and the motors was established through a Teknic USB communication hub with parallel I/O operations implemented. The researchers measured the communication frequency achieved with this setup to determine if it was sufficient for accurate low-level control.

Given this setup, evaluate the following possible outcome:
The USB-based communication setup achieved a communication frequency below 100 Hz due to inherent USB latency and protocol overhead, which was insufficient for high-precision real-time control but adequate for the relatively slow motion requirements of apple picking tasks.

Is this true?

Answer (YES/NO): NO